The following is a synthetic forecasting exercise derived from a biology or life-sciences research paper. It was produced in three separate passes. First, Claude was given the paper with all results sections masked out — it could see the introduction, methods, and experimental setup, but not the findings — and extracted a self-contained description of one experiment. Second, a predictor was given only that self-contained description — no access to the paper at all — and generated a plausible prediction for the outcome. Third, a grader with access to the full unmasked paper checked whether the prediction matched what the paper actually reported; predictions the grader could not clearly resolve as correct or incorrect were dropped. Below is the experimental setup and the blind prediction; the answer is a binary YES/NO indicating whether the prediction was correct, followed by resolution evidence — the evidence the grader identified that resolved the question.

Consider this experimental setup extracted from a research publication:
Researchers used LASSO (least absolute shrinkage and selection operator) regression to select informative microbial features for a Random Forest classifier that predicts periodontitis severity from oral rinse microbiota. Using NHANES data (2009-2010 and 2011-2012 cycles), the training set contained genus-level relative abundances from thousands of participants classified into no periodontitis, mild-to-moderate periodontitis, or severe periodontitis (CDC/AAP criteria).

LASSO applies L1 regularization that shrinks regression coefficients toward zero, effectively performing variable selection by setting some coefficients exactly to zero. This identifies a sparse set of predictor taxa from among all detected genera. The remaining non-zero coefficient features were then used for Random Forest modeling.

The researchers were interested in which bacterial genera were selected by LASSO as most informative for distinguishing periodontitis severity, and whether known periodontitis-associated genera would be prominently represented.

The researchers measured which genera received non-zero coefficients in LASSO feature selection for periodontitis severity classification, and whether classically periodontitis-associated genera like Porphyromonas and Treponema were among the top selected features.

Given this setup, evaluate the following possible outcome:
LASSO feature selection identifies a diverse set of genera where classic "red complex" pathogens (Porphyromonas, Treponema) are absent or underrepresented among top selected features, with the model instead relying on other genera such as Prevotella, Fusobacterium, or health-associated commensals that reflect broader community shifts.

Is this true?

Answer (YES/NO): NO